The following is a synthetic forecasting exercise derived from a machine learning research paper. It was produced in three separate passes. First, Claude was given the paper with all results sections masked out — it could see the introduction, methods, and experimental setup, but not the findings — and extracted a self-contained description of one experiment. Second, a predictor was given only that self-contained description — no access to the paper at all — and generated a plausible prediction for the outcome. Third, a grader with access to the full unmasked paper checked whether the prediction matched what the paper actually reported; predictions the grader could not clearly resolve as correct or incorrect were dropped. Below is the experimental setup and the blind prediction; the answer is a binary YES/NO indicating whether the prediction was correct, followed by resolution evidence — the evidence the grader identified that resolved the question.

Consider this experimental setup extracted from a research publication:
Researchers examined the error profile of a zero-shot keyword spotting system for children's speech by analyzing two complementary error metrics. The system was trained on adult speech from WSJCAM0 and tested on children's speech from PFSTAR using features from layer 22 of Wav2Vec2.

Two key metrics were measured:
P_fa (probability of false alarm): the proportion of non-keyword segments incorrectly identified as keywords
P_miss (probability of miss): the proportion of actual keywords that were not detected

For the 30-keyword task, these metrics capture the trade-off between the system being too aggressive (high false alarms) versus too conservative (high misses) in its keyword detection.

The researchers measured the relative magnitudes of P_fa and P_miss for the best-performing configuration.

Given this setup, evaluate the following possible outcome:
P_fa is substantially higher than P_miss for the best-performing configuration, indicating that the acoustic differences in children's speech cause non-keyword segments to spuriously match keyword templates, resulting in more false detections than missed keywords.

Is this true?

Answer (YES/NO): NO